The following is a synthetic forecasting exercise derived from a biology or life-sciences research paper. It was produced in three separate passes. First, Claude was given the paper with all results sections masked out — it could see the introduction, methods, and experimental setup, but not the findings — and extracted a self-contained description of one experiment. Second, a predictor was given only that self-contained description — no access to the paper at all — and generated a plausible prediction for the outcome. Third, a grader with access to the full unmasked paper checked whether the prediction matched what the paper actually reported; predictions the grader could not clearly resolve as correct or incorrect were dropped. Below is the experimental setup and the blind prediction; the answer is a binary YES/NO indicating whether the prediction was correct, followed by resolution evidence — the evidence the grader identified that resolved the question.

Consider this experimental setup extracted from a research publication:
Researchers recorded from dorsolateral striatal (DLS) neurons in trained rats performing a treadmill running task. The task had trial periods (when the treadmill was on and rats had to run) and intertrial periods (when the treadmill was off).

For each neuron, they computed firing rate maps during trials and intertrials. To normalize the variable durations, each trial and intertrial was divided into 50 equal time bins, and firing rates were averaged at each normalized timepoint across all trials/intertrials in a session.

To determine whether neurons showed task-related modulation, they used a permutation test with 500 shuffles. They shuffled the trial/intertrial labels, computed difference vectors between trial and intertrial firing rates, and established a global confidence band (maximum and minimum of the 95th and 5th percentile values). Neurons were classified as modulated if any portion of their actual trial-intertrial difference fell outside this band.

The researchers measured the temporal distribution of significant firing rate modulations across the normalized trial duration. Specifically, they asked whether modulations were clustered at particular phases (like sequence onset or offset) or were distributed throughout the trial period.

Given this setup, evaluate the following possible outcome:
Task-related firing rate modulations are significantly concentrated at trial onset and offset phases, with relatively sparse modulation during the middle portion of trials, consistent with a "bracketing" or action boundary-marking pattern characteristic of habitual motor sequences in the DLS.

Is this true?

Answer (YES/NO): NO